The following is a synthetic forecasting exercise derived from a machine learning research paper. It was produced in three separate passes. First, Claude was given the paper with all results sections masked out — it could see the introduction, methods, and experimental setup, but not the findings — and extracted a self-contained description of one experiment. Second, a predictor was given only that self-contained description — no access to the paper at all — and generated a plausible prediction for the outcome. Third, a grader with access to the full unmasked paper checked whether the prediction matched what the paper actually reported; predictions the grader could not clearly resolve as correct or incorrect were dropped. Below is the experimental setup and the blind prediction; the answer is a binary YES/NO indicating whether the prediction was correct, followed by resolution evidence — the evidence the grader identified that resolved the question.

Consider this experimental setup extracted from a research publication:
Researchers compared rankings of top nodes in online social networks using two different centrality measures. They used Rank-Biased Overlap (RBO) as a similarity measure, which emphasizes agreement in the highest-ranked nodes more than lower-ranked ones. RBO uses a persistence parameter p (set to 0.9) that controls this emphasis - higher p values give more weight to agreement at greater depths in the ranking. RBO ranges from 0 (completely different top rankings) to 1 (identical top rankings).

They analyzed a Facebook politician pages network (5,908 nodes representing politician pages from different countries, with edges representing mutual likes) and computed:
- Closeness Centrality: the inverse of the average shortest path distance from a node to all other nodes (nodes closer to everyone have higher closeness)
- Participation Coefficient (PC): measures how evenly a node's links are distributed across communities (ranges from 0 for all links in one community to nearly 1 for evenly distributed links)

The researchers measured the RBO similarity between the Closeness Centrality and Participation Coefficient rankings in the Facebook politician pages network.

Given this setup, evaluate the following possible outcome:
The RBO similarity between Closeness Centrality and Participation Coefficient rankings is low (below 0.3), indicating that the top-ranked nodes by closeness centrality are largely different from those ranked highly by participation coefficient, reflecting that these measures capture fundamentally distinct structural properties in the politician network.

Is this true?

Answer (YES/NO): YES